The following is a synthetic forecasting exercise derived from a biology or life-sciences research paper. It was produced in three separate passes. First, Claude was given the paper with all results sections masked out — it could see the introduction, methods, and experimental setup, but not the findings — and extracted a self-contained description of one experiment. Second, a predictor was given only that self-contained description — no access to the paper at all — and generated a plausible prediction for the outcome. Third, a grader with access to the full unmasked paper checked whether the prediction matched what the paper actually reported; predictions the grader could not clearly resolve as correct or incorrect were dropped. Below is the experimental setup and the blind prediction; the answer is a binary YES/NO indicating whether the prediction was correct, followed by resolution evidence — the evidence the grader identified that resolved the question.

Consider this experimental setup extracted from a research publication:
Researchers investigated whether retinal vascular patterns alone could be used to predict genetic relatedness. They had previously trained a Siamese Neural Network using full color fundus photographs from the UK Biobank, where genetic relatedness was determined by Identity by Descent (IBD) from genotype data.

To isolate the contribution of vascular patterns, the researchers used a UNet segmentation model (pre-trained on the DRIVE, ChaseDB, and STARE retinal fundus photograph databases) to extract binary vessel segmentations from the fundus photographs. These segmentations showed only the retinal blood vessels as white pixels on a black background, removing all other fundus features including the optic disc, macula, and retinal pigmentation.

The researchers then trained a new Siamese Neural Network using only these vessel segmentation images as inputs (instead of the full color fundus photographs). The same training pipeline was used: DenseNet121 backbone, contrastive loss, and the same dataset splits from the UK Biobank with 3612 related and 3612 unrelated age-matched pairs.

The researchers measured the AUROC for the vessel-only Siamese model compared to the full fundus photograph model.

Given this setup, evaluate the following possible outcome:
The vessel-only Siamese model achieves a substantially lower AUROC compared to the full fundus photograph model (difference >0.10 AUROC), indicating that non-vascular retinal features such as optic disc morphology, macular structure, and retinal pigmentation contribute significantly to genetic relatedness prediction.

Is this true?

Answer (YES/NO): YES